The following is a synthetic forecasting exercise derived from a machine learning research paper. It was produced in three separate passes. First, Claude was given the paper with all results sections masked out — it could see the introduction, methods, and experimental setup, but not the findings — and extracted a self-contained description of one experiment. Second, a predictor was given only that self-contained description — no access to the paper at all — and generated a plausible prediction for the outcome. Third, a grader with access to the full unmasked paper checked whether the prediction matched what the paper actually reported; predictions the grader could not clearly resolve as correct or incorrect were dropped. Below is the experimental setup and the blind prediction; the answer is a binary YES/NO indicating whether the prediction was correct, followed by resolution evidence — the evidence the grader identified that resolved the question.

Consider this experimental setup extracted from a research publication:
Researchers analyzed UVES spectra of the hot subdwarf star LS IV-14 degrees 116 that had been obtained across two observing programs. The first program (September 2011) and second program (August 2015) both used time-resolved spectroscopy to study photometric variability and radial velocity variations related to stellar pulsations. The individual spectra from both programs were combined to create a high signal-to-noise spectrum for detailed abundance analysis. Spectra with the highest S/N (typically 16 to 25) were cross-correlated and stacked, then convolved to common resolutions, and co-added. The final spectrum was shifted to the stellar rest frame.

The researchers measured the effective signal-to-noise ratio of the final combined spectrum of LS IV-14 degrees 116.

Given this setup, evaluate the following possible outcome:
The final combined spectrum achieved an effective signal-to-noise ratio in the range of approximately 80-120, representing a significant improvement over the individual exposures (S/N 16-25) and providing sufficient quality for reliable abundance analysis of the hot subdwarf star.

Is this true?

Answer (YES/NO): NO